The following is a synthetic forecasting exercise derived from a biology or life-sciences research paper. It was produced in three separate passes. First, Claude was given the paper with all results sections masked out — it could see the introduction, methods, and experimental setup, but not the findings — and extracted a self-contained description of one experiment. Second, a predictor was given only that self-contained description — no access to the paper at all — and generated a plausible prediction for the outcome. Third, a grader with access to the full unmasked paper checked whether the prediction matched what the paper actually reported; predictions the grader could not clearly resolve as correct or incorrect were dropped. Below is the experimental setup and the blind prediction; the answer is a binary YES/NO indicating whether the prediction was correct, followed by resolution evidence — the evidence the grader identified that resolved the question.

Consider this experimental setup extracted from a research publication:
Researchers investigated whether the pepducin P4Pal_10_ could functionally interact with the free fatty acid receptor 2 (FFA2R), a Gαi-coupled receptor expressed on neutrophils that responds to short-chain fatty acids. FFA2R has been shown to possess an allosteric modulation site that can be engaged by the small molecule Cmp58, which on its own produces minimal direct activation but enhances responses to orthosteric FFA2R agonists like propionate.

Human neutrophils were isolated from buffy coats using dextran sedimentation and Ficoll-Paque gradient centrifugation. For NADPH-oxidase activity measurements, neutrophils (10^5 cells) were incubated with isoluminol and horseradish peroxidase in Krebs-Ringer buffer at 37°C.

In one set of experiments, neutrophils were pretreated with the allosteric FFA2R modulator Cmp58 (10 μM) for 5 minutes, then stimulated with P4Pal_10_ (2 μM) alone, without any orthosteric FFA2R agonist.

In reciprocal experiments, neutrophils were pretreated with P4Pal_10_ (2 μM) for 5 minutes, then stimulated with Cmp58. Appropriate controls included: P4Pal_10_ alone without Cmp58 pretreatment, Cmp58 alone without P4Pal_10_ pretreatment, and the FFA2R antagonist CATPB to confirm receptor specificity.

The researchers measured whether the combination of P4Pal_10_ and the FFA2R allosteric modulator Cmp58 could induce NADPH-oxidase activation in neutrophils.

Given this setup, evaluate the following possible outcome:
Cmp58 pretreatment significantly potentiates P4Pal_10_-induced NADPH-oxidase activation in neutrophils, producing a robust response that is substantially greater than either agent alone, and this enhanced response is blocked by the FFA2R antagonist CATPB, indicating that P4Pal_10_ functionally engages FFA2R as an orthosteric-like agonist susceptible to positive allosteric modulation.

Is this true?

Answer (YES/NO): YES